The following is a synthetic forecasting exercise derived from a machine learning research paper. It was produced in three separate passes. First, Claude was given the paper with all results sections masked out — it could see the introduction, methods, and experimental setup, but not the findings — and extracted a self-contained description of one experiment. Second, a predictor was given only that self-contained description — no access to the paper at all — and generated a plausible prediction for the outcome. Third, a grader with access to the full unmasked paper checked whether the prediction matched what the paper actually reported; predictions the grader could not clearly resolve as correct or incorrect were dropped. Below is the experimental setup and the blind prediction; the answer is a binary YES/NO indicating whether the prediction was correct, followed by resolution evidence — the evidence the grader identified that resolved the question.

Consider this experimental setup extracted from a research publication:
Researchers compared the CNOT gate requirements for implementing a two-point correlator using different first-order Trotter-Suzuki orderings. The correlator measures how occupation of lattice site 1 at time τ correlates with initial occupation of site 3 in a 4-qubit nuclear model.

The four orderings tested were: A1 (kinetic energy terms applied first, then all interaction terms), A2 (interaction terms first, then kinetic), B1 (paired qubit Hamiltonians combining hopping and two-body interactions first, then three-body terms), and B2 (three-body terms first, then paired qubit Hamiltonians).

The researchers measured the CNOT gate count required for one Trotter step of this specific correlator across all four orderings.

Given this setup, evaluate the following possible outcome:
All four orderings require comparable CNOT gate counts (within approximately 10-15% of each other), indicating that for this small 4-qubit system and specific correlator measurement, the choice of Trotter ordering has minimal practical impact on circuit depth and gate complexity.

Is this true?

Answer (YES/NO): NO